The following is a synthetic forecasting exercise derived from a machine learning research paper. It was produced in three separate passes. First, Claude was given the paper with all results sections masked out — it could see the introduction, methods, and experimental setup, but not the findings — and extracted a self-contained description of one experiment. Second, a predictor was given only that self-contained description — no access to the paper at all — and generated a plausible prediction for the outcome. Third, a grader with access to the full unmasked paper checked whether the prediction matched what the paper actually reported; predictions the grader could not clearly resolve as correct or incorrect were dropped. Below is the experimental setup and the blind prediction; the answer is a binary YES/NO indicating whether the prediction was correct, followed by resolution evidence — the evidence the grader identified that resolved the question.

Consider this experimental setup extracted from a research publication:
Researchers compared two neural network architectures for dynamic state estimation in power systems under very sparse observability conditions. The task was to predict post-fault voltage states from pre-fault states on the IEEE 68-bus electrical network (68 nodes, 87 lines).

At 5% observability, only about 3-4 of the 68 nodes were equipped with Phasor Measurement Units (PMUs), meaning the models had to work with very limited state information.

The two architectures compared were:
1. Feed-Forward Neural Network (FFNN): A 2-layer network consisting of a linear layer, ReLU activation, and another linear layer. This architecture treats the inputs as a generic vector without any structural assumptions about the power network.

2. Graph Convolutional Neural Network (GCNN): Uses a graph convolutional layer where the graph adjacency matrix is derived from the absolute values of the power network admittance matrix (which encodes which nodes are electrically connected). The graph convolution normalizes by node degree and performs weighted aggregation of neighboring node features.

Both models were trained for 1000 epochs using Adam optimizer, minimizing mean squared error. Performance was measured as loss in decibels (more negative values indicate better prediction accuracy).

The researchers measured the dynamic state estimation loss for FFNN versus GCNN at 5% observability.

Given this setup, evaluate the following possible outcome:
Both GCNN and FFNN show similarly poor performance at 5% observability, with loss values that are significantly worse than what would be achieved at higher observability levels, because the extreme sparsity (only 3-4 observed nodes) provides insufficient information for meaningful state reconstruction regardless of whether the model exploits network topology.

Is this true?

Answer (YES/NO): NO